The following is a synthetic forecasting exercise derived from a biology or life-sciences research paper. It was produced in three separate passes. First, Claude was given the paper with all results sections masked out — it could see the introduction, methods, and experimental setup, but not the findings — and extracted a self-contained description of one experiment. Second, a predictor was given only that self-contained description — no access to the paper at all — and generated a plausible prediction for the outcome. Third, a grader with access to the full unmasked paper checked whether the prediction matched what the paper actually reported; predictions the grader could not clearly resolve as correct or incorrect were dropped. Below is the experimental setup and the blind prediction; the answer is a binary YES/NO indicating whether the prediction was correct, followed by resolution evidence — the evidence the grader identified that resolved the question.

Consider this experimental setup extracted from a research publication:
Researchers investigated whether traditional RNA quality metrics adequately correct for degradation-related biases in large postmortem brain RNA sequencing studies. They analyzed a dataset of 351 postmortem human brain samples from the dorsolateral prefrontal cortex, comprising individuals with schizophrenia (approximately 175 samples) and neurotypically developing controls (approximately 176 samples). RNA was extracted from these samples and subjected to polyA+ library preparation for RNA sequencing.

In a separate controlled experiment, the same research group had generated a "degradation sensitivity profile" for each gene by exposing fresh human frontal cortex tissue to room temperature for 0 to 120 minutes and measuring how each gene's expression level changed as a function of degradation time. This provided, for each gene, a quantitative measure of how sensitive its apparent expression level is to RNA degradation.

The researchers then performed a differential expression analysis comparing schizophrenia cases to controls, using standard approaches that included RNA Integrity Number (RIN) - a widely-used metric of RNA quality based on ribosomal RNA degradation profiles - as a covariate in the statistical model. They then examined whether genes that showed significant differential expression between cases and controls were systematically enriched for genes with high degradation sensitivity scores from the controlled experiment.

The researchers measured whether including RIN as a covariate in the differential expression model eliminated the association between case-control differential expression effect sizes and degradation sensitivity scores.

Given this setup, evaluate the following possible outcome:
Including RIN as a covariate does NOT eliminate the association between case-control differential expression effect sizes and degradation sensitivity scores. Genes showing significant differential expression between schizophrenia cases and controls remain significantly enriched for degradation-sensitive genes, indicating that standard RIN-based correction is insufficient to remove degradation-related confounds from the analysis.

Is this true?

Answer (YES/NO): YES